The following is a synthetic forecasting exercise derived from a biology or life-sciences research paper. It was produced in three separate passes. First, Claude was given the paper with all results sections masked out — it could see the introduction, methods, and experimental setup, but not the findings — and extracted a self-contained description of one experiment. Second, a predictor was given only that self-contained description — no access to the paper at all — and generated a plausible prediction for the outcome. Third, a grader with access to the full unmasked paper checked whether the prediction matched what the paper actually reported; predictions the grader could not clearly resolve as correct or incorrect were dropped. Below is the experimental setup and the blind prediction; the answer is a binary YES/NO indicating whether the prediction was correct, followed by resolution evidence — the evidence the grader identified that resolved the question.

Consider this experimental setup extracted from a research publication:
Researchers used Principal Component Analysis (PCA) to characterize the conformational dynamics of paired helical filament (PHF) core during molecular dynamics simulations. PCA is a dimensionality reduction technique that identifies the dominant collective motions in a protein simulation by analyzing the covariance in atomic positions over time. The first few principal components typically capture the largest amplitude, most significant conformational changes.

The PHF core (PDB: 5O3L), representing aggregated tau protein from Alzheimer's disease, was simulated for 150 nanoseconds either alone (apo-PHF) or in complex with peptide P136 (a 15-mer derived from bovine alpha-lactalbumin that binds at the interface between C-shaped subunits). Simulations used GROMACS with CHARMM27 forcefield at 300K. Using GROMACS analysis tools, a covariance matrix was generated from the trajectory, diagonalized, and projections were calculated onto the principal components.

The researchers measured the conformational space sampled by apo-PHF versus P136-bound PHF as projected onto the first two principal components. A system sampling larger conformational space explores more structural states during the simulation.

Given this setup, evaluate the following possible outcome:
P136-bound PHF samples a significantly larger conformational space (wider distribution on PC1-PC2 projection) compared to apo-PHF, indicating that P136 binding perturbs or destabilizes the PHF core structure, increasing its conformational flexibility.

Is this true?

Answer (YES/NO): YES